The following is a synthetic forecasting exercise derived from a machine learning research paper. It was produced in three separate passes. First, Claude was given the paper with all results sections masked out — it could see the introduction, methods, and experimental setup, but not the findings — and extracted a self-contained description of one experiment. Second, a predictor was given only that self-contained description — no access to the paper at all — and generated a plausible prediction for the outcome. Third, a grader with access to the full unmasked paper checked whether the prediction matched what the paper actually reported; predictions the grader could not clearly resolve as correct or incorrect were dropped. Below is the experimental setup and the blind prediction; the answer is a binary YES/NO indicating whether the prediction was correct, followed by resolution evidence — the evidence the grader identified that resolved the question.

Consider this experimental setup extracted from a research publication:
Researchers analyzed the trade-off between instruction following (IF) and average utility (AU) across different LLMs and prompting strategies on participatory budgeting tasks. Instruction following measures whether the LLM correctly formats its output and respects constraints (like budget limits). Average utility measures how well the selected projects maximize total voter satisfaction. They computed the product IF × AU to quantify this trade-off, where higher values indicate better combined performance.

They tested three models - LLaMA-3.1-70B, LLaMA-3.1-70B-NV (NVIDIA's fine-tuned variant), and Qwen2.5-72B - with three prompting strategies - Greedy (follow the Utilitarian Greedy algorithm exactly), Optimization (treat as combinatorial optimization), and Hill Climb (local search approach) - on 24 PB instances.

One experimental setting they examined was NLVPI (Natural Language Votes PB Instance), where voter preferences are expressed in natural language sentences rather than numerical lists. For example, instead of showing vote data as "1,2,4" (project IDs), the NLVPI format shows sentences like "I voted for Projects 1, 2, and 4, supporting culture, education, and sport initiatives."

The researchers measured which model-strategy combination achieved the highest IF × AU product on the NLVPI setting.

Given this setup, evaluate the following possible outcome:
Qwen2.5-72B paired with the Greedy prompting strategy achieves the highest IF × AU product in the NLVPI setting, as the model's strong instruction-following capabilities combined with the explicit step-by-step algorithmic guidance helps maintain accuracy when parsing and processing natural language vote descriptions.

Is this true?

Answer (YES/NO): NO